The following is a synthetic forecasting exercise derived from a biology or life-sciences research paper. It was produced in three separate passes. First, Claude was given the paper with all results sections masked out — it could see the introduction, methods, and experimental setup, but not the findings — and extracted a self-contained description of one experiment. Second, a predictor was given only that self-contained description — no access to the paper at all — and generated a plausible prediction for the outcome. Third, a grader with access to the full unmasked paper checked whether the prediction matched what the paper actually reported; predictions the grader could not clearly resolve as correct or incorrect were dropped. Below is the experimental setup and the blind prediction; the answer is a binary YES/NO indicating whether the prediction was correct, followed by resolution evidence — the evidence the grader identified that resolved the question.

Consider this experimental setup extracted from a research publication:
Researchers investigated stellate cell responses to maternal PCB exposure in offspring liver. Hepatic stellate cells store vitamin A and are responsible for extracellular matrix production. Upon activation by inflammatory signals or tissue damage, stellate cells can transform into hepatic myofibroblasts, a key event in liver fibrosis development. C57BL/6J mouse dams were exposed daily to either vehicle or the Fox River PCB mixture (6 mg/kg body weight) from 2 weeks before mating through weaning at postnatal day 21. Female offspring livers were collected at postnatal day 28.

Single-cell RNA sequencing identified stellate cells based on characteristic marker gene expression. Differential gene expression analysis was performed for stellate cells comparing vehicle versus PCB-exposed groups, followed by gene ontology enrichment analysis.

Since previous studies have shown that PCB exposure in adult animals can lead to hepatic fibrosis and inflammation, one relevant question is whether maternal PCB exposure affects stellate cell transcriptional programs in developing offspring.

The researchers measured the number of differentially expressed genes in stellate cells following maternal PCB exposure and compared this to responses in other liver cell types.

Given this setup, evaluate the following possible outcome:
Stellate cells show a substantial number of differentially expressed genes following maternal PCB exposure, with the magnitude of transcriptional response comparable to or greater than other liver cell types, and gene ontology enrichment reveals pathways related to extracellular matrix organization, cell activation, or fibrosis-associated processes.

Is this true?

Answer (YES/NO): NO